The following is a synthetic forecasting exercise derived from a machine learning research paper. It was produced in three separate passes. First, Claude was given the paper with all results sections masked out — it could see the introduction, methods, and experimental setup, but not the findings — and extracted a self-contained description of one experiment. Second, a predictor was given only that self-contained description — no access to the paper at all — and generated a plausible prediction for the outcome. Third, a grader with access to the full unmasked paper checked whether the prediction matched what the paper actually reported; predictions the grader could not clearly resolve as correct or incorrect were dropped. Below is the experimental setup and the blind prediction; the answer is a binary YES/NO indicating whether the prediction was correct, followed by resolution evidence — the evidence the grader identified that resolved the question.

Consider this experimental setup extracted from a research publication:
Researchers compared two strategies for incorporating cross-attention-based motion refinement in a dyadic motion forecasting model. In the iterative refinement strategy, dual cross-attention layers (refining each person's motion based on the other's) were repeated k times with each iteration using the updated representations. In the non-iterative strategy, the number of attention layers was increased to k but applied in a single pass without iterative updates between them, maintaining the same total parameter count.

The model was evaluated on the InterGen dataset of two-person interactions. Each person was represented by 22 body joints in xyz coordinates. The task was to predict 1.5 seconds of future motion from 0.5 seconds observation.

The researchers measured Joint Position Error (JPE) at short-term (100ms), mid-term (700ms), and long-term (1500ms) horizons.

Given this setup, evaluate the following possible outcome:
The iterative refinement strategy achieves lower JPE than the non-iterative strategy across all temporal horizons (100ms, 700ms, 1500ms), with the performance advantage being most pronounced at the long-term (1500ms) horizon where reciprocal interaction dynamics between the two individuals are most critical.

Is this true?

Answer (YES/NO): NO